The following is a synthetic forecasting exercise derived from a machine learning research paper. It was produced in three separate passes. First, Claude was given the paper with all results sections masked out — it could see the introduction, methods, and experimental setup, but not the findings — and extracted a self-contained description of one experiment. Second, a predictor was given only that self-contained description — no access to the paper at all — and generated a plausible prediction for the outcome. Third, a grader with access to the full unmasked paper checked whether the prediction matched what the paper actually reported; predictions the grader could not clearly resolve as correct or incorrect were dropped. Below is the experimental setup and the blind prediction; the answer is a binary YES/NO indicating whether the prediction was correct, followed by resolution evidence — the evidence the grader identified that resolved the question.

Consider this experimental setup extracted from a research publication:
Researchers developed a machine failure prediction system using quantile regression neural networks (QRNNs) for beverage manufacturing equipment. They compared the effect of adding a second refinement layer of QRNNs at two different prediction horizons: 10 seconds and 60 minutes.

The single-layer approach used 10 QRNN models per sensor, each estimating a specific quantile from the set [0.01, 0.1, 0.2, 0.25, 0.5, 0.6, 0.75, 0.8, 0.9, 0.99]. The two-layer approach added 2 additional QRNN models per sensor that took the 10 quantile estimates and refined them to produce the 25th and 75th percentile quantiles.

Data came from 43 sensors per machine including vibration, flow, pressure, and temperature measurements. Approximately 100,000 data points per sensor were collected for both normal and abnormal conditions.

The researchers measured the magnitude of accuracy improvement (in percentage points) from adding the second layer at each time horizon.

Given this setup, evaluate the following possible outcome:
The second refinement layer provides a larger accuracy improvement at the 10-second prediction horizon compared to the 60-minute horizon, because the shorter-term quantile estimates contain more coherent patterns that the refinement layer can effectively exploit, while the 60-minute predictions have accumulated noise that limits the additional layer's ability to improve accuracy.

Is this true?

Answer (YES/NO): YES